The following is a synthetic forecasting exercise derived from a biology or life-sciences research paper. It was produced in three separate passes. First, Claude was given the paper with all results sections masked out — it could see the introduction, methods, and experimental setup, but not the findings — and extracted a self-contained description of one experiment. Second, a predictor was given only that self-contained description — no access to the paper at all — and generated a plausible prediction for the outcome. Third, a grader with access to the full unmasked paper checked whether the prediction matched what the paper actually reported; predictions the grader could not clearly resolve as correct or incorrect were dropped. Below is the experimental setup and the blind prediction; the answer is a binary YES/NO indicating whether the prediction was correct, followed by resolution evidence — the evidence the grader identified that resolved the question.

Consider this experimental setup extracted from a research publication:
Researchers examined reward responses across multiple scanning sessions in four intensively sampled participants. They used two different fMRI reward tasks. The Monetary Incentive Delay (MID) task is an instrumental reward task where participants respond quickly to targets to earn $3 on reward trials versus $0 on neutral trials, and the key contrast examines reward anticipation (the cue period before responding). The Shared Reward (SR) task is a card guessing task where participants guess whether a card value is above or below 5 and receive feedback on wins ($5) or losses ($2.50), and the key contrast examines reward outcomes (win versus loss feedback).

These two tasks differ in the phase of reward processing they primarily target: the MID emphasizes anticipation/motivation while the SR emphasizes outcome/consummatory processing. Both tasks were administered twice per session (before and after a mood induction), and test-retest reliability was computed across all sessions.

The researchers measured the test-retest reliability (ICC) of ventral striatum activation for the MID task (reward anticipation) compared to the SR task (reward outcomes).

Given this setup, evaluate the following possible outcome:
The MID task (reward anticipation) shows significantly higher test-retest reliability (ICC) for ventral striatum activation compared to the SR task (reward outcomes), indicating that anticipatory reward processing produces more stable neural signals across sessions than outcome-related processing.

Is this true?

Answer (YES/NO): NO